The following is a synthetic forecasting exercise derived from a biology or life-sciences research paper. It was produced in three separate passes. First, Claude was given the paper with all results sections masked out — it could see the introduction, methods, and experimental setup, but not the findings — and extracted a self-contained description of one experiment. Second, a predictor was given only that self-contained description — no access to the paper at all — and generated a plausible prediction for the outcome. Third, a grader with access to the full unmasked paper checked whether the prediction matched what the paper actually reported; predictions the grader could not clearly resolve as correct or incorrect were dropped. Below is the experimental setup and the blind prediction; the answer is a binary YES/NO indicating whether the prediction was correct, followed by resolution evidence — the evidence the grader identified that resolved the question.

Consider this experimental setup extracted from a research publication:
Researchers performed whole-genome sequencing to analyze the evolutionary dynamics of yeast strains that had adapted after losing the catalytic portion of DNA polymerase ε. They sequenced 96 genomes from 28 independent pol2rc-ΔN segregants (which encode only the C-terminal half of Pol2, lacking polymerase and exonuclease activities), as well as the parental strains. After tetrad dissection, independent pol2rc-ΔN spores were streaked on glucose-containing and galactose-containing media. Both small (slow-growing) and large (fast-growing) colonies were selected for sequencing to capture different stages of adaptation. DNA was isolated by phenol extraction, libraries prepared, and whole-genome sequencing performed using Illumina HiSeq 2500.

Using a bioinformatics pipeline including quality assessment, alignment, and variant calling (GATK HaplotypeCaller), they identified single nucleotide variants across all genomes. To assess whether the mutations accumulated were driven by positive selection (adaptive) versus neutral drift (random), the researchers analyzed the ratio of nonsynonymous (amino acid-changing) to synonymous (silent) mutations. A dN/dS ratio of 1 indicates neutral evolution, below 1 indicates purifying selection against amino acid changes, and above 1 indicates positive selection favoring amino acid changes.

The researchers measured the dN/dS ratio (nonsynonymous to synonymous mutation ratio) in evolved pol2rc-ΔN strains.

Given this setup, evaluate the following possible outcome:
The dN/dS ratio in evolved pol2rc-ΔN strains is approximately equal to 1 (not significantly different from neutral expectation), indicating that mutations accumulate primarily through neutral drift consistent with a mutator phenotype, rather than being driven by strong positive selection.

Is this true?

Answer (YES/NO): NO